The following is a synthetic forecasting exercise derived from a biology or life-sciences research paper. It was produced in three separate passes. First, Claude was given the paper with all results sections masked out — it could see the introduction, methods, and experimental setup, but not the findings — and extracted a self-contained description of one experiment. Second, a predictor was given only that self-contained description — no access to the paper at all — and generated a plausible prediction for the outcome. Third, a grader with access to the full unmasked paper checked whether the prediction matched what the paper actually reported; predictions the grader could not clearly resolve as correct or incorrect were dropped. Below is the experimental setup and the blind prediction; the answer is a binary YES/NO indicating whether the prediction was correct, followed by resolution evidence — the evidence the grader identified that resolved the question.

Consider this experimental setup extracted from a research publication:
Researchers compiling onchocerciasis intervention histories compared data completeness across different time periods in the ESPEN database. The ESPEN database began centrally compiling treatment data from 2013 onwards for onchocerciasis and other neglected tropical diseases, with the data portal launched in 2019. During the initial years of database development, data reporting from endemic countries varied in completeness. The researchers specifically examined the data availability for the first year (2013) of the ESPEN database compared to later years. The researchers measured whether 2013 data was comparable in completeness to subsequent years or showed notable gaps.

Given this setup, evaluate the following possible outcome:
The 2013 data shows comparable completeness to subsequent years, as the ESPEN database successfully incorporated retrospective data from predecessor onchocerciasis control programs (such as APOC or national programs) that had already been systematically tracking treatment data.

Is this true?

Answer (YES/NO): NO